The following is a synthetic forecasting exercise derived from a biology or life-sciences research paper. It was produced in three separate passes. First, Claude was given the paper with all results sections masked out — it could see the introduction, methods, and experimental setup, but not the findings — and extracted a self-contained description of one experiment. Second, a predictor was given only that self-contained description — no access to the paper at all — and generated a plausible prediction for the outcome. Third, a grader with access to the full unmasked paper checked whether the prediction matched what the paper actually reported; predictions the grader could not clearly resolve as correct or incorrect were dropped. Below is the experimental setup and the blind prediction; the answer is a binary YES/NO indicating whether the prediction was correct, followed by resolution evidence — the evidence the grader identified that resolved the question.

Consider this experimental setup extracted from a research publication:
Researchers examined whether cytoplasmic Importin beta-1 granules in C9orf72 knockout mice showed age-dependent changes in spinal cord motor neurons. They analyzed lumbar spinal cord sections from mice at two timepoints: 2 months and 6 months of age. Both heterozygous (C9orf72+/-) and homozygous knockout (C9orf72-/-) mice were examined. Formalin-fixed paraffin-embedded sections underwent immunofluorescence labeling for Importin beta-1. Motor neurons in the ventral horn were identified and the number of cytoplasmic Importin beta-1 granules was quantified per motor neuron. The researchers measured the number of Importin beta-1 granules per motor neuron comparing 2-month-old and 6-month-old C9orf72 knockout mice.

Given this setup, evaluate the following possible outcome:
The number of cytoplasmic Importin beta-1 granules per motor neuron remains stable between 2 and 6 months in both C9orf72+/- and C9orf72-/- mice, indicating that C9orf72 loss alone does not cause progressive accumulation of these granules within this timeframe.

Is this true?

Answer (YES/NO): YES